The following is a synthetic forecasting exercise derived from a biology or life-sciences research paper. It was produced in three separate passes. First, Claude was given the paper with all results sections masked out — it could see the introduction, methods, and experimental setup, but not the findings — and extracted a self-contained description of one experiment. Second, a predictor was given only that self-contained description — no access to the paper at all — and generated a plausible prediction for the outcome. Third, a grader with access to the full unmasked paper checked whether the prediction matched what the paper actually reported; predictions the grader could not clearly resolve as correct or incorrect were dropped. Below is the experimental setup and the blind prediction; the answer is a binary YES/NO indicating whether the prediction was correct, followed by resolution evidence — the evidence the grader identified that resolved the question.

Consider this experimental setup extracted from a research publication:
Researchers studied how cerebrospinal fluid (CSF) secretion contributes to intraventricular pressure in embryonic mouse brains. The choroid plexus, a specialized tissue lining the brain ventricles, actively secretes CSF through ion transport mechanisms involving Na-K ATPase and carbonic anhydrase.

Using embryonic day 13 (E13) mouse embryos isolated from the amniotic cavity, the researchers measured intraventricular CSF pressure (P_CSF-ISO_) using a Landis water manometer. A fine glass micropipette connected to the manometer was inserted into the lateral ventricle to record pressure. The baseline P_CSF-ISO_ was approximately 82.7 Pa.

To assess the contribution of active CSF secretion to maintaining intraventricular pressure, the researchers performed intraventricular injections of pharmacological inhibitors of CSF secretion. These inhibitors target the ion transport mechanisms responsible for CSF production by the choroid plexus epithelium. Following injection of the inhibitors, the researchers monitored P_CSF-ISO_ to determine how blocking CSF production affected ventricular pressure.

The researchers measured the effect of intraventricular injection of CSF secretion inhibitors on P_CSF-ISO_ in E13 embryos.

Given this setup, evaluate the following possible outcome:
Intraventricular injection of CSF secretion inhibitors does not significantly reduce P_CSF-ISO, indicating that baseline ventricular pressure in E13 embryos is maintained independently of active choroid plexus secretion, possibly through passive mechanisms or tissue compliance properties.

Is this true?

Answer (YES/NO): NO